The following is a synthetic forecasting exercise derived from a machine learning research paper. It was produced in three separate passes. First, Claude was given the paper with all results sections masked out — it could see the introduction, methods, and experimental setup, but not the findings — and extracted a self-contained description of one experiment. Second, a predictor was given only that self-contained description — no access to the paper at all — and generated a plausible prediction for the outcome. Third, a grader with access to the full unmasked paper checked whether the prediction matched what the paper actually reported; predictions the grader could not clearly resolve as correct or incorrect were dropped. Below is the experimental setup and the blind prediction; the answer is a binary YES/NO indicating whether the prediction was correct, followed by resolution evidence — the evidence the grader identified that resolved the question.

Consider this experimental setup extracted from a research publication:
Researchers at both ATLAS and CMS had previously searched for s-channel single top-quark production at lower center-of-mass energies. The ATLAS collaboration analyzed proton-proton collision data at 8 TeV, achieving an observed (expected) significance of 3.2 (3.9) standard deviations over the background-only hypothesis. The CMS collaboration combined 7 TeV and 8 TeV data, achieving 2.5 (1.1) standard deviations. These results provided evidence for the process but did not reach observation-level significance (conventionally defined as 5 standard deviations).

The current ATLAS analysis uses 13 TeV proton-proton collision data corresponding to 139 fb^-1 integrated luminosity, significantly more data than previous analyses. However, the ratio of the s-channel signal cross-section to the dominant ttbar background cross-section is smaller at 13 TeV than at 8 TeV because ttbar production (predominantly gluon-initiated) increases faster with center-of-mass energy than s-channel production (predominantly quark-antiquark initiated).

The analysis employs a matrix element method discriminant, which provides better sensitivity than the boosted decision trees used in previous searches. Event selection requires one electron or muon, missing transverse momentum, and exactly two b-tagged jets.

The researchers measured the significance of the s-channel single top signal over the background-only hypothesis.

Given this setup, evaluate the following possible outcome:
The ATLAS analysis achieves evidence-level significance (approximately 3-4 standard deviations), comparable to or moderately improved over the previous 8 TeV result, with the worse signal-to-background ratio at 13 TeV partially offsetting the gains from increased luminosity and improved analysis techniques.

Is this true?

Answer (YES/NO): YES